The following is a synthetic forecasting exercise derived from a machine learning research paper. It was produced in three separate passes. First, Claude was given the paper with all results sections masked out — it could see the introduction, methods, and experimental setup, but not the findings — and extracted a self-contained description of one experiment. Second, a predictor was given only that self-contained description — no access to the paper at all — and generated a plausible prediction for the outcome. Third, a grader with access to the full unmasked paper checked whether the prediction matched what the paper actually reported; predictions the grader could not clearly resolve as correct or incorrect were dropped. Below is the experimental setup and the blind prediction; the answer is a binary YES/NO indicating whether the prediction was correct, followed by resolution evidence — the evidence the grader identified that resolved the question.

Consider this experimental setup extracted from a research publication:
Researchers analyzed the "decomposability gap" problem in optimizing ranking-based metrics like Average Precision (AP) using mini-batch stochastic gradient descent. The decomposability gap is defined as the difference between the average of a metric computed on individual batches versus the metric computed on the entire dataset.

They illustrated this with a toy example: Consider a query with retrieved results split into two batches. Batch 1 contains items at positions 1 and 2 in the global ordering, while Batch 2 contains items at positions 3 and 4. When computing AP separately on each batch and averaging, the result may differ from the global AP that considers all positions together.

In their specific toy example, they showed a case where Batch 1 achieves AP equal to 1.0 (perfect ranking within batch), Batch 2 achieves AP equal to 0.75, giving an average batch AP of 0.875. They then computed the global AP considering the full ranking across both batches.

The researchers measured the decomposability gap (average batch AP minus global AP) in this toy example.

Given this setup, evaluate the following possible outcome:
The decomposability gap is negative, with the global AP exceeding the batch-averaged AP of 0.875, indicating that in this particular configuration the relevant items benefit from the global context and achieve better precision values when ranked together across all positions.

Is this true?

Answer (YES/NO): NO